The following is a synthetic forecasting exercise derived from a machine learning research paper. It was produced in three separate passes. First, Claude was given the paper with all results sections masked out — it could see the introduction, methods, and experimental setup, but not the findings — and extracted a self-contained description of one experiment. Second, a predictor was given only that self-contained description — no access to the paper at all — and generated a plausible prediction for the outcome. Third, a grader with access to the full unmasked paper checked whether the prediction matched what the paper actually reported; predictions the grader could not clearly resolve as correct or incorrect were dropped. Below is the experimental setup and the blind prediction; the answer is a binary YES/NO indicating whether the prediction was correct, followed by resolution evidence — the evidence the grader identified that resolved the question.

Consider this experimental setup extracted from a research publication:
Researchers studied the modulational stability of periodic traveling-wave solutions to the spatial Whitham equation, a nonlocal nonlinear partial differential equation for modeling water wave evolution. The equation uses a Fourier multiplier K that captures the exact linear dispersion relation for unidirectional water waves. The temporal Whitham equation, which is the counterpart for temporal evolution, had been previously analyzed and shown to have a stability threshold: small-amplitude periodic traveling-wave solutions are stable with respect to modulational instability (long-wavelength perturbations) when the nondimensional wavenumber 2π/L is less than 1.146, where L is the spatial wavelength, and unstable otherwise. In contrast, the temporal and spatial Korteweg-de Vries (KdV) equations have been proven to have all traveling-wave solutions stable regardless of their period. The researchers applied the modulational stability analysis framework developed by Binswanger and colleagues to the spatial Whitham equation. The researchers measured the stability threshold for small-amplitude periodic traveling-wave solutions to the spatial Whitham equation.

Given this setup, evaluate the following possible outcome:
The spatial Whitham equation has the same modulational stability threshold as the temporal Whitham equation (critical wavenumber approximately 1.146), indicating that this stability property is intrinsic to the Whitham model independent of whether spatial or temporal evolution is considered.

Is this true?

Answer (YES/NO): NO